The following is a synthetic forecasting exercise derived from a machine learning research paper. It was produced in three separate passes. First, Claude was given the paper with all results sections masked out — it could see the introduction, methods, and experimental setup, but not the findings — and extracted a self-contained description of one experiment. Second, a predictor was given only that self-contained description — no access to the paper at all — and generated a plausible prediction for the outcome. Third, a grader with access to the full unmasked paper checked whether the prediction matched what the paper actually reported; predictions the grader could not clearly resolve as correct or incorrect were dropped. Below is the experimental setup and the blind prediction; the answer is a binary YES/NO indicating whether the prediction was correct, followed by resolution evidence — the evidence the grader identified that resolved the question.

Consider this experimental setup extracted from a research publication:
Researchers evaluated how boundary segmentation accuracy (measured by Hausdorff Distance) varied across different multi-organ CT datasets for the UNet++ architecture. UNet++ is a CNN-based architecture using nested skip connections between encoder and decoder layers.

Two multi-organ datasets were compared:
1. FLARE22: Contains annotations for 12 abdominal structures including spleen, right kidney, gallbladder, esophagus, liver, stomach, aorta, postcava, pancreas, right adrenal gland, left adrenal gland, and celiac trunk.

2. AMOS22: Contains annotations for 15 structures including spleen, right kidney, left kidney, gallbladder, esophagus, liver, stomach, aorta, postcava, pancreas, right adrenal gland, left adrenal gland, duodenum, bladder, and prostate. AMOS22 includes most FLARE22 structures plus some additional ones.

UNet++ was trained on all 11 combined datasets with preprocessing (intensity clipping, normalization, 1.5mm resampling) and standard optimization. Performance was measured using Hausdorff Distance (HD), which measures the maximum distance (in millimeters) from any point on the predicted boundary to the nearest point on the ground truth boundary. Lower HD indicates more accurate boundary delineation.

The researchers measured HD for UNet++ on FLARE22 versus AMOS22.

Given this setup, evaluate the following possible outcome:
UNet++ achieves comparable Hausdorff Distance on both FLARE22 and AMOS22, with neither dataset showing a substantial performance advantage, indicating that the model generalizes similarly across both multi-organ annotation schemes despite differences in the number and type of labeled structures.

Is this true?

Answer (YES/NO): NO